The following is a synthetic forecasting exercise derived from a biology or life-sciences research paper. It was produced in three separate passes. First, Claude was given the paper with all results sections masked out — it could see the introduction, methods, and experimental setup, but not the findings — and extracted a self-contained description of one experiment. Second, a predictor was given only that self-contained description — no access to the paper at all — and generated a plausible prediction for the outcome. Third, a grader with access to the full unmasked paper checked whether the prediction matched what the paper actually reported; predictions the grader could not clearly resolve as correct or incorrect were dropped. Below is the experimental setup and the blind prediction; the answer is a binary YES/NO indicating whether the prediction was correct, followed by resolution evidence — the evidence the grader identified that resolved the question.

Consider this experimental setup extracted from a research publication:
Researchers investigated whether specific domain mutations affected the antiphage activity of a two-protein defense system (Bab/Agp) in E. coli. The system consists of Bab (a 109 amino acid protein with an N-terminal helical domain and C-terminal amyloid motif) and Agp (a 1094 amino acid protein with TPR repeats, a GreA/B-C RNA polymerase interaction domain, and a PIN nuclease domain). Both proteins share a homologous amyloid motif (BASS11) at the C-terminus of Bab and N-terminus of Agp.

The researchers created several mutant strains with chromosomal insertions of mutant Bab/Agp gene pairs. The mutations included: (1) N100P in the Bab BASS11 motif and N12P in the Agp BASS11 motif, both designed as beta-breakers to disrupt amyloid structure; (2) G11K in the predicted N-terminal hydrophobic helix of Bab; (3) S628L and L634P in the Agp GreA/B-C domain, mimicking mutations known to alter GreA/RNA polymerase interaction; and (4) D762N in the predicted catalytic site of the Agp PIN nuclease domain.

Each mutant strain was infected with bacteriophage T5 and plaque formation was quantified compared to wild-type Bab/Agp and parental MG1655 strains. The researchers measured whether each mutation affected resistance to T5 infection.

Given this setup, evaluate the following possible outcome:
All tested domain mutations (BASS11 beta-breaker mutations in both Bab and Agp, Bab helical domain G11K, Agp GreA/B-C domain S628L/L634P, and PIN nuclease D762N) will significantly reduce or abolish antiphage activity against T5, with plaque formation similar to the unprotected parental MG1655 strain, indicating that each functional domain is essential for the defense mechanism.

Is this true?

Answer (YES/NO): YES